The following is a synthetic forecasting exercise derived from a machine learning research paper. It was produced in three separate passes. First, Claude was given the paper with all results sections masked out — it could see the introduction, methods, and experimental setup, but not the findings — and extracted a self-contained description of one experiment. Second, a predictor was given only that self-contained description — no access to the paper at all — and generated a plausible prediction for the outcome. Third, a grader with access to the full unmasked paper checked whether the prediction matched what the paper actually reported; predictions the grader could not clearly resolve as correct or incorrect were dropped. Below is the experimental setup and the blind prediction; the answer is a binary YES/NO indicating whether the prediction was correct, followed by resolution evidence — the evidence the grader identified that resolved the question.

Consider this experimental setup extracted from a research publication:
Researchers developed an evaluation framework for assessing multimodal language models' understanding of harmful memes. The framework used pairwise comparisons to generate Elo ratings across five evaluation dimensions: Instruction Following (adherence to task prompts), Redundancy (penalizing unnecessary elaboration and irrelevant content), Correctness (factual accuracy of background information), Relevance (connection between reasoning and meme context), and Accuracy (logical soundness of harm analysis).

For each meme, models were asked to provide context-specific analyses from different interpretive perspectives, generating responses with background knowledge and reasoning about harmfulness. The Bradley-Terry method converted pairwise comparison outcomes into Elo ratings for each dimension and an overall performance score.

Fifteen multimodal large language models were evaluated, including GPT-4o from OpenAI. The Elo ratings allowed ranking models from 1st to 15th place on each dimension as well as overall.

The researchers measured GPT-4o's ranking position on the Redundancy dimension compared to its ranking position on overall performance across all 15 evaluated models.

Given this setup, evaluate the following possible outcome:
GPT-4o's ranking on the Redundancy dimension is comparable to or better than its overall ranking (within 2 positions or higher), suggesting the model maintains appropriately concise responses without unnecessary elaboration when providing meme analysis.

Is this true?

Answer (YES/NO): YES